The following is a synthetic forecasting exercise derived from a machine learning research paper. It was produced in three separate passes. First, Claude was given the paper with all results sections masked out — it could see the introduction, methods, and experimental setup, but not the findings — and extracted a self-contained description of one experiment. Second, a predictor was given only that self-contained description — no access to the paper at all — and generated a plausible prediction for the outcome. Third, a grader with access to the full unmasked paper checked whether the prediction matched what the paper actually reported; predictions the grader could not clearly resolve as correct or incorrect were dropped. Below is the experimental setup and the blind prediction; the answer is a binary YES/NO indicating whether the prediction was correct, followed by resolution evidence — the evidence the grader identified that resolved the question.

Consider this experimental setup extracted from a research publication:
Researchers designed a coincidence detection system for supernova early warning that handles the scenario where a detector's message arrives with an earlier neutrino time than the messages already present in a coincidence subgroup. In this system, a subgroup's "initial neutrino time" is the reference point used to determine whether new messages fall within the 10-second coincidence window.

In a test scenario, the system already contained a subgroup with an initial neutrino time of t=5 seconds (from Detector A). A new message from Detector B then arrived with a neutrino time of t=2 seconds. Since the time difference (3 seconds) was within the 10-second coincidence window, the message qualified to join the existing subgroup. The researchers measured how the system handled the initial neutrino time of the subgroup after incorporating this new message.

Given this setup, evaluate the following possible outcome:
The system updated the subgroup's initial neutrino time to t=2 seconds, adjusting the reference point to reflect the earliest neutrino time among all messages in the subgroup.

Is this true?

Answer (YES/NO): YES